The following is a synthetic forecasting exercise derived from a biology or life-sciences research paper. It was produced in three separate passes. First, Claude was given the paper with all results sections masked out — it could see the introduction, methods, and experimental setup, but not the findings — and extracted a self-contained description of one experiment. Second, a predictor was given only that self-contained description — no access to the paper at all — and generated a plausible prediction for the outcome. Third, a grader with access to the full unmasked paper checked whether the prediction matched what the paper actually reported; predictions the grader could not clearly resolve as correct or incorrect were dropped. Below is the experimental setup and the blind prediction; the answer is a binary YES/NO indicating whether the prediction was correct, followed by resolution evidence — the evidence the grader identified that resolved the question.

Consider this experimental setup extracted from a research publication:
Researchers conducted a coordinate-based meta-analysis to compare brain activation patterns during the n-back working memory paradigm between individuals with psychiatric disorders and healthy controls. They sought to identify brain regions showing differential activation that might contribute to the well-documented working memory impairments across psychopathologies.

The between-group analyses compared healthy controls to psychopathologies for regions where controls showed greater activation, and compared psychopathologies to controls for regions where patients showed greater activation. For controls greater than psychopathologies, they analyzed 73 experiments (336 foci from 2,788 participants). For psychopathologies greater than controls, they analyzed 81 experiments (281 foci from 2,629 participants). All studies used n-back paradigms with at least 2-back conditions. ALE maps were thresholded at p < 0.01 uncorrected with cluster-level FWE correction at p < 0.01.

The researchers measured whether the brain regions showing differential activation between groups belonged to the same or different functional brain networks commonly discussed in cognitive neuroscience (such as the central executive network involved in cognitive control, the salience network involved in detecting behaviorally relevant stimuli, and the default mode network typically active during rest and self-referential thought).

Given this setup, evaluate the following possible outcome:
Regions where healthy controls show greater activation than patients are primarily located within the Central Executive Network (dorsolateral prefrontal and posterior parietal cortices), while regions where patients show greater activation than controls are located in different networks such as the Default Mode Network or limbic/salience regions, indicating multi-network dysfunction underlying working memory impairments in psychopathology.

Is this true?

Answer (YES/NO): NO